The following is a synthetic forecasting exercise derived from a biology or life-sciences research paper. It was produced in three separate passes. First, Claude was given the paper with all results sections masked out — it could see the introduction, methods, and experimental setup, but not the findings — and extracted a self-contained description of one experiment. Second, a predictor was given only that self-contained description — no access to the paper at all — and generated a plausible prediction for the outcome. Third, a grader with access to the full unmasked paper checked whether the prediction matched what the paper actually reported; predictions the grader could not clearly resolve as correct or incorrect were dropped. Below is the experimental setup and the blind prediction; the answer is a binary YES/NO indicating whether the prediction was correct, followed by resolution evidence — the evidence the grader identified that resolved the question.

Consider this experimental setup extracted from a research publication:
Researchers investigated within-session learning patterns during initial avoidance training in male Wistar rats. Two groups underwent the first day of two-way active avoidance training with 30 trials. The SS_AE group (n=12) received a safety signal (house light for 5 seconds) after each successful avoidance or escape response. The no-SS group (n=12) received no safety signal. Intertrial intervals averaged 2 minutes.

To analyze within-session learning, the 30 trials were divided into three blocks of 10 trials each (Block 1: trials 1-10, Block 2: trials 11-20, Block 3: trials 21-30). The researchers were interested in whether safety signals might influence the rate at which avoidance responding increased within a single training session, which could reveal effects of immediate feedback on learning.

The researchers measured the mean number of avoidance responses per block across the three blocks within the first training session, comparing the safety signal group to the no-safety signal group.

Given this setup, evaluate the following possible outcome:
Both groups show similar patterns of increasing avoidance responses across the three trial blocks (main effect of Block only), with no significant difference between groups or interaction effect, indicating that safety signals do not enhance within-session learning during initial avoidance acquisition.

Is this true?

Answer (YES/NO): YES